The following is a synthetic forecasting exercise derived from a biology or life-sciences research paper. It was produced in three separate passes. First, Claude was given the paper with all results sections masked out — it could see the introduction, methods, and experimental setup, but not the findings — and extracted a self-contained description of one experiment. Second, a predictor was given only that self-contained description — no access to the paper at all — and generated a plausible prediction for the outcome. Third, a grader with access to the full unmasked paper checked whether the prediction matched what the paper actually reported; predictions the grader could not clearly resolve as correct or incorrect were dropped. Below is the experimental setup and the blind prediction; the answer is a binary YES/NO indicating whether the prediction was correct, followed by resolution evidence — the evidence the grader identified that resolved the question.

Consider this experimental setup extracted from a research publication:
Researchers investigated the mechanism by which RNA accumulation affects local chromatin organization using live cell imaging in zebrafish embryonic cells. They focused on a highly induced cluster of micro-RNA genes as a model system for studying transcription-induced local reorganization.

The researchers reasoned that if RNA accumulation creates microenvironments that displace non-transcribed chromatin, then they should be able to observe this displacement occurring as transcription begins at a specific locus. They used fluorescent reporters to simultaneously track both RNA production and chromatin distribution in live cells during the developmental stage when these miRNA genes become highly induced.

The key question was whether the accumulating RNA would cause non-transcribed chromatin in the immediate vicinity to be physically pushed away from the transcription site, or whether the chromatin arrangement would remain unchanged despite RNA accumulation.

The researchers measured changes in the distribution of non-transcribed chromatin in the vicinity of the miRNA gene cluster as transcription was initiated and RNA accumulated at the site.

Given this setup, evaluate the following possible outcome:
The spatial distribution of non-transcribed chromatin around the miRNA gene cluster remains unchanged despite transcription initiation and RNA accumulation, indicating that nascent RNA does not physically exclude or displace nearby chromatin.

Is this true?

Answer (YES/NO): NO